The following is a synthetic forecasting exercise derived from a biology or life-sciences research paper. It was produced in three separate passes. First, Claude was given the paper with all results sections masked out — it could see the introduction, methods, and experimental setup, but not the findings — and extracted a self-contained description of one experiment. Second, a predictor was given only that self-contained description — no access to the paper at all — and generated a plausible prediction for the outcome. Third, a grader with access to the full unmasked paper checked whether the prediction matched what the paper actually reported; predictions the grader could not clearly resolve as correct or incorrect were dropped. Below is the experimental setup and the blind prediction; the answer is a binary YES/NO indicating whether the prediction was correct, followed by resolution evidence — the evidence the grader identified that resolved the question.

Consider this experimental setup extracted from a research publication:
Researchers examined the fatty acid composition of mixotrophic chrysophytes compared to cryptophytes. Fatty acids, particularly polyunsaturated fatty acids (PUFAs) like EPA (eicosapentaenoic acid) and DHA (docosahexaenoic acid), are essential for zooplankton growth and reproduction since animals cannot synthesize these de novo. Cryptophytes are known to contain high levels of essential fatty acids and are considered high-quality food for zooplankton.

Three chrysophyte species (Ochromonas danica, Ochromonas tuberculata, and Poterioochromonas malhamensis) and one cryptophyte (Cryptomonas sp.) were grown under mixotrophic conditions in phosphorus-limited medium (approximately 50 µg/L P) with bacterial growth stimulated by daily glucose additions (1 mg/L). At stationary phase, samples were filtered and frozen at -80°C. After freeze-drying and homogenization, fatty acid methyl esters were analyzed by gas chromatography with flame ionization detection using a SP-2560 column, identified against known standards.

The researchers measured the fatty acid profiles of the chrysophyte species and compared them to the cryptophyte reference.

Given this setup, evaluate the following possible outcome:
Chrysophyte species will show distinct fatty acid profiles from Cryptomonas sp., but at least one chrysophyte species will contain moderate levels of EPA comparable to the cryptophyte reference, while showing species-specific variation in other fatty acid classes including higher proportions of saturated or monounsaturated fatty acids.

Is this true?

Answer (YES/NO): NO